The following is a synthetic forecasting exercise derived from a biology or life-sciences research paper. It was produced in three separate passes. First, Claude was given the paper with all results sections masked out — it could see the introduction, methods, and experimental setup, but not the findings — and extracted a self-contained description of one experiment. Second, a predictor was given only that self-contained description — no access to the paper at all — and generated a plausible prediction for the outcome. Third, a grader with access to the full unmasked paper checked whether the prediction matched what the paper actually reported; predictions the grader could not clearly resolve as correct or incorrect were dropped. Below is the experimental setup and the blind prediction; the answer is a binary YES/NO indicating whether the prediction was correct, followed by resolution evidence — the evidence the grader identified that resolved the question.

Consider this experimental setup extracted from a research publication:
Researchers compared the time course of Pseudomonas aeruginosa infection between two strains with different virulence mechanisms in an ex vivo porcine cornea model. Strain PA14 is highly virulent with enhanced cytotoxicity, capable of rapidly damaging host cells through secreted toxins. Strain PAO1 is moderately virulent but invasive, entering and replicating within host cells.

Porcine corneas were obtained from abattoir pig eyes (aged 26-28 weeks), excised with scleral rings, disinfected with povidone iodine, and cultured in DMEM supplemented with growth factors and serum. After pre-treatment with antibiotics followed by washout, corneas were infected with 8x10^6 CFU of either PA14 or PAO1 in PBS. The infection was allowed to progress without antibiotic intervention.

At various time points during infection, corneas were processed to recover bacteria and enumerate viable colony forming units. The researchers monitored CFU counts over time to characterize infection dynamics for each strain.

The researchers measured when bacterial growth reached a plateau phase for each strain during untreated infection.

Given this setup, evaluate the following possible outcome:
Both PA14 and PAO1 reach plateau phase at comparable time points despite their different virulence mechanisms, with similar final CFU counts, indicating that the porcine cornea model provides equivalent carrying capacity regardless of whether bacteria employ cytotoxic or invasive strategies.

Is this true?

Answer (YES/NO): YES